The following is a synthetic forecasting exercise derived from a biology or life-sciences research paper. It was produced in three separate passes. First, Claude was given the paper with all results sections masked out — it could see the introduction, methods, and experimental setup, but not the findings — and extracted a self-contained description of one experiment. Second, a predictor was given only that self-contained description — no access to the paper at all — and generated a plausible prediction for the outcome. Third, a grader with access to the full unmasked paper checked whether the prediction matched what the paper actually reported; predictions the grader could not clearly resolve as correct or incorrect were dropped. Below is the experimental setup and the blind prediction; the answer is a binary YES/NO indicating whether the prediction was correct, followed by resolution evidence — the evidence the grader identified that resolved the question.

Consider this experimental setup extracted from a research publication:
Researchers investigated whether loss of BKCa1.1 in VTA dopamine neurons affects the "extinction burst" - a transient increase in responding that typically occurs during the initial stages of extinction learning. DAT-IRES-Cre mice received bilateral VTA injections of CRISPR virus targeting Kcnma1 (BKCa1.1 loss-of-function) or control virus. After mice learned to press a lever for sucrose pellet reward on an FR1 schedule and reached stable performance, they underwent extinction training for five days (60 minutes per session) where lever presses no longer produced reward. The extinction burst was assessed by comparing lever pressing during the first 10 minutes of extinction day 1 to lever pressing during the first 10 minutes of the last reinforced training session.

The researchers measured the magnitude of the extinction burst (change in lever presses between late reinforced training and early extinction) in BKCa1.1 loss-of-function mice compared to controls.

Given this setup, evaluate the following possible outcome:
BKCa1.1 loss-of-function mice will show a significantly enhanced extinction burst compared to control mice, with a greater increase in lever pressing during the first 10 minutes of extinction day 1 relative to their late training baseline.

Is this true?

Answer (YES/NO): YES